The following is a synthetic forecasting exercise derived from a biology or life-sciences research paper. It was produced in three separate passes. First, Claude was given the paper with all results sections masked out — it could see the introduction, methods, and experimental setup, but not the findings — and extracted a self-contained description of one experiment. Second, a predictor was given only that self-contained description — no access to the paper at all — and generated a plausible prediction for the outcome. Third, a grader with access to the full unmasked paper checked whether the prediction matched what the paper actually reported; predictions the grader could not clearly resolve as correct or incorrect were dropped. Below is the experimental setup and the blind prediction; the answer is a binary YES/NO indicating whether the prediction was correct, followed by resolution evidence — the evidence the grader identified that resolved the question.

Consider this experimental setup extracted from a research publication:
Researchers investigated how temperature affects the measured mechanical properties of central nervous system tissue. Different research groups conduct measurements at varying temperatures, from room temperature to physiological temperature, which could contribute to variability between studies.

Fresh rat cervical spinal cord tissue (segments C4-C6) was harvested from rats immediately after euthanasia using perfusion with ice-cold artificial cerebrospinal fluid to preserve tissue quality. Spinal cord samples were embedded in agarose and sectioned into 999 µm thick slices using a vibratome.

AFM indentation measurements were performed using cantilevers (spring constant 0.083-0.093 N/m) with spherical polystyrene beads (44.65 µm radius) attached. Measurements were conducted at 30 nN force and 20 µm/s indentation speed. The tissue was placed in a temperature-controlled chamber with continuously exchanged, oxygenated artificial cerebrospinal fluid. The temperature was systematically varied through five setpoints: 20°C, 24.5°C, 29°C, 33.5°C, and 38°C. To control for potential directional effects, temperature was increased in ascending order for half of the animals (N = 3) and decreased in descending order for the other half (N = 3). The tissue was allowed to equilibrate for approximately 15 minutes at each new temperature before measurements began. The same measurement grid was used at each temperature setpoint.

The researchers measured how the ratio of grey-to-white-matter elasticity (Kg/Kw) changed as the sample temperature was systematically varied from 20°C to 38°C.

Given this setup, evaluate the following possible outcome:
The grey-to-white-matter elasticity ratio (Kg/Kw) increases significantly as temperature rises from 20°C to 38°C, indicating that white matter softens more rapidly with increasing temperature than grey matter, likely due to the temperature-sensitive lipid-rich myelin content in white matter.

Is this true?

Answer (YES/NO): NO